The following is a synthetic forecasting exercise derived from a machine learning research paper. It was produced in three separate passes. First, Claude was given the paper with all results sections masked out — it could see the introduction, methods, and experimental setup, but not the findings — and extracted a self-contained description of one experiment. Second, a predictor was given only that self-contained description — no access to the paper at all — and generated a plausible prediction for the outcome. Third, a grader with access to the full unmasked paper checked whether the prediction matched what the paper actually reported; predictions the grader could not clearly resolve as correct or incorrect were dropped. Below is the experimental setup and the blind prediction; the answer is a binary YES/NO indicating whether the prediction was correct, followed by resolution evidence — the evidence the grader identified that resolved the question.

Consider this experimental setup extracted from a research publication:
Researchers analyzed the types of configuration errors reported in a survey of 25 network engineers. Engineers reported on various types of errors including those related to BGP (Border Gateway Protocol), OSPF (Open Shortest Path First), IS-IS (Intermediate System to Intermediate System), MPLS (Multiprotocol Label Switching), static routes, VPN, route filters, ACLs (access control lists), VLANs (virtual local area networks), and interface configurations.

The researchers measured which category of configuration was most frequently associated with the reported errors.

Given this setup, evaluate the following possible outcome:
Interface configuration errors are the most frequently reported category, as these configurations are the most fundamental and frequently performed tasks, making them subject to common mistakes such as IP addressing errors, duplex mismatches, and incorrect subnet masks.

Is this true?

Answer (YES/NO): YES